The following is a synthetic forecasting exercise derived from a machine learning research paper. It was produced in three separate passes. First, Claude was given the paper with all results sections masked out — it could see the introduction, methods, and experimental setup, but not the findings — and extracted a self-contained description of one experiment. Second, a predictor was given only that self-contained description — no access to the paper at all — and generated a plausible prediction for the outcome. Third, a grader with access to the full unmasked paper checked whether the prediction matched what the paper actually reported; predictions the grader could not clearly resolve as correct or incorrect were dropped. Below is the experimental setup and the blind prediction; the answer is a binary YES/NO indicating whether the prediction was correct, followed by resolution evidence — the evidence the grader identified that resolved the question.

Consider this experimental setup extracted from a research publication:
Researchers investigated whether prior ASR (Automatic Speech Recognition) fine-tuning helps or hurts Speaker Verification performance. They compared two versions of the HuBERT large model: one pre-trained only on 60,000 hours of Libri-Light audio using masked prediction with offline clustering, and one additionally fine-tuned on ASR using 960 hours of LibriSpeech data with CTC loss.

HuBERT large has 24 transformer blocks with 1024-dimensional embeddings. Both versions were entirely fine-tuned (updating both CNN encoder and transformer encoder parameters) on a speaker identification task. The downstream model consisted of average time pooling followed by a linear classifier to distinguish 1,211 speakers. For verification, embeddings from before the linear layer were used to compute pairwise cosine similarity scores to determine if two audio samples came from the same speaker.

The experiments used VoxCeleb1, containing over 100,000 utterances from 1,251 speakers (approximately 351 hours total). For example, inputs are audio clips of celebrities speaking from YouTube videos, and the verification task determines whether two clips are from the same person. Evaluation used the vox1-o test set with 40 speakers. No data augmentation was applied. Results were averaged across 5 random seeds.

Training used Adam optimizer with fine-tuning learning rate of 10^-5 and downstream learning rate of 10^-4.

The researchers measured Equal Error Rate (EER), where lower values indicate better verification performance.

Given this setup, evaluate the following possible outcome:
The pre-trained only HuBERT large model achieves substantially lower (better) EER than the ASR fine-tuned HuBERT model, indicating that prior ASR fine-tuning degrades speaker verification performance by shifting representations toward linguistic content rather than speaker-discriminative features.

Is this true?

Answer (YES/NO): NO